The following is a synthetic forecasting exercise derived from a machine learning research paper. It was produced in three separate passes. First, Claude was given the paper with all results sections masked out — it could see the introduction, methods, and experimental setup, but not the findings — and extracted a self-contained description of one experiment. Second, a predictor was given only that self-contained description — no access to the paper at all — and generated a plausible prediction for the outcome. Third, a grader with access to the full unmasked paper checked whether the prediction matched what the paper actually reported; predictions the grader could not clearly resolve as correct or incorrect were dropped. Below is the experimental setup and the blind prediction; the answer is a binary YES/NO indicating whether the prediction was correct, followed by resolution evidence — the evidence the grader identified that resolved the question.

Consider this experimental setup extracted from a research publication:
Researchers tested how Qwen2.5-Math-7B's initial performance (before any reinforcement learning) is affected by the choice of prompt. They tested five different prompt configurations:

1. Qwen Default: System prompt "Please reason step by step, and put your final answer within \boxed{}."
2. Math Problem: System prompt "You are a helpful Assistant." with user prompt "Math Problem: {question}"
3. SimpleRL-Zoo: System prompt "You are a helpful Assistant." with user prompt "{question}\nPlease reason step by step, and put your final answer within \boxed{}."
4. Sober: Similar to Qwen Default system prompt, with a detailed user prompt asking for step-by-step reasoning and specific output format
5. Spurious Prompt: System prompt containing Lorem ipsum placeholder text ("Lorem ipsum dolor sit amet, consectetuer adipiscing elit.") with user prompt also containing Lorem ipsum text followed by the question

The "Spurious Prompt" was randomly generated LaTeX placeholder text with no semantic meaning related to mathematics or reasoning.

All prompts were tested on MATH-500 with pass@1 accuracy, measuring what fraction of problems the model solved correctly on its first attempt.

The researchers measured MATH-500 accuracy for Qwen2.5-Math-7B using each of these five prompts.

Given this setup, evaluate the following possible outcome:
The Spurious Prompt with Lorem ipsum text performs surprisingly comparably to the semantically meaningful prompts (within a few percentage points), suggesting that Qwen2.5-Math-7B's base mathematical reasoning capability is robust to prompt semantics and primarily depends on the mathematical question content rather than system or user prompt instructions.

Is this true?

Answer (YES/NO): NO